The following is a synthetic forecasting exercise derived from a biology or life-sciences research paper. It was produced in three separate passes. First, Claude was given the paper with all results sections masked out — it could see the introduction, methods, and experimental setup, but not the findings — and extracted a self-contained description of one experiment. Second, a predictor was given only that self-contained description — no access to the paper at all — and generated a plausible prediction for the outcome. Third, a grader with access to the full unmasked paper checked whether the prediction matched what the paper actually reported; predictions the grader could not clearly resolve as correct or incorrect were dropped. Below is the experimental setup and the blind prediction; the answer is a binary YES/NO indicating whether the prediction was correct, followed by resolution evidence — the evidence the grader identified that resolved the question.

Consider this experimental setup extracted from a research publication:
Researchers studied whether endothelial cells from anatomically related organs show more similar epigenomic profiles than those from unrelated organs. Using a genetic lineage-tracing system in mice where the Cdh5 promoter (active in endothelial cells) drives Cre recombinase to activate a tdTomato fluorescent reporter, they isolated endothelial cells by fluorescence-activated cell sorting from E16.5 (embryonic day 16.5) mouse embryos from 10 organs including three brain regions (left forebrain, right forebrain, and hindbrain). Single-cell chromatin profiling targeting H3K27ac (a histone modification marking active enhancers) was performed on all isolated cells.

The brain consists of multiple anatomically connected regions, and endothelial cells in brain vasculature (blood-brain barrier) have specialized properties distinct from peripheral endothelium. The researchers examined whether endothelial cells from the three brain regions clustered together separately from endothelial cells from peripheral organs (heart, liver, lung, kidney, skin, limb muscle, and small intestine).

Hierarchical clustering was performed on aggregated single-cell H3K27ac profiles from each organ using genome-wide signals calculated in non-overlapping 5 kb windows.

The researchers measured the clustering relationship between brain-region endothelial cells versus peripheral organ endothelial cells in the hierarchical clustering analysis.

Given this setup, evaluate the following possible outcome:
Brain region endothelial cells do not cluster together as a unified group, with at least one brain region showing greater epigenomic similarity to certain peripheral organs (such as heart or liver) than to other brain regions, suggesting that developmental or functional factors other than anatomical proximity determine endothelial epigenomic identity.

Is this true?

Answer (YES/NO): YES